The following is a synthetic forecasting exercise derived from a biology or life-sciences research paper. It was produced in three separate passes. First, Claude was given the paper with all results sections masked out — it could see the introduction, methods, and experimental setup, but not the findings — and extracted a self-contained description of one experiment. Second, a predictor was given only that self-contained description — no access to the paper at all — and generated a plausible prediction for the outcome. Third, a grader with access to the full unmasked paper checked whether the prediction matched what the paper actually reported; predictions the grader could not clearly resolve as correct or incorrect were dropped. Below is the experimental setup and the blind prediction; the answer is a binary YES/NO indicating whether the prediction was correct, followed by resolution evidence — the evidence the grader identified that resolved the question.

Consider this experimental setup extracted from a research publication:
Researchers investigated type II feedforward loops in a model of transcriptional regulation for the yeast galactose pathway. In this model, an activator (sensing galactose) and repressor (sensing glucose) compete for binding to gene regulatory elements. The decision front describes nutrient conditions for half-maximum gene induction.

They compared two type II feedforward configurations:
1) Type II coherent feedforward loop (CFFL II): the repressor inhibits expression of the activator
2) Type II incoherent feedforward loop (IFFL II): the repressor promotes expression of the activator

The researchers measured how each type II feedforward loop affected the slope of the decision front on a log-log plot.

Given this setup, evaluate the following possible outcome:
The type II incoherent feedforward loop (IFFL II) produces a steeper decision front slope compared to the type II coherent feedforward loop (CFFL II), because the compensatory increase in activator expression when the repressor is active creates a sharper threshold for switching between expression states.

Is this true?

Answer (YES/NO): NO